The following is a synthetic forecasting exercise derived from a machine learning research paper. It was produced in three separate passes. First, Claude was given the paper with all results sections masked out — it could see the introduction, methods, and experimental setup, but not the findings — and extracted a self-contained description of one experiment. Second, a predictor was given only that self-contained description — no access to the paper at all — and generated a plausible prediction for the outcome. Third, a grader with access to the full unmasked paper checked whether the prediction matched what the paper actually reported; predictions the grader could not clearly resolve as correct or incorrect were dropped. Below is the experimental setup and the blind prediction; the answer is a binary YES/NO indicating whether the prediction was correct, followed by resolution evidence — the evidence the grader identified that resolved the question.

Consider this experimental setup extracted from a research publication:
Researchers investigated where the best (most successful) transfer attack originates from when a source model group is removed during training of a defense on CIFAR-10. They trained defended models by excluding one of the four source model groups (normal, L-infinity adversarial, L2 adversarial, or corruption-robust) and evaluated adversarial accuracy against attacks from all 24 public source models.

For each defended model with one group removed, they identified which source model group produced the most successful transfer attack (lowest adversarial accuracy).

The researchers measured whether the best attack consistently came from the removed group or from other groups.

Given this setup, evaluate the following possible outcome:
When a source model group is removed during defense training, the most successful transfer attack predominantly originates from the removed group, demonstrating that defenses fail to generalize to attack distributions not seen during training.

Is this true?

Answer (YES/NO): YES